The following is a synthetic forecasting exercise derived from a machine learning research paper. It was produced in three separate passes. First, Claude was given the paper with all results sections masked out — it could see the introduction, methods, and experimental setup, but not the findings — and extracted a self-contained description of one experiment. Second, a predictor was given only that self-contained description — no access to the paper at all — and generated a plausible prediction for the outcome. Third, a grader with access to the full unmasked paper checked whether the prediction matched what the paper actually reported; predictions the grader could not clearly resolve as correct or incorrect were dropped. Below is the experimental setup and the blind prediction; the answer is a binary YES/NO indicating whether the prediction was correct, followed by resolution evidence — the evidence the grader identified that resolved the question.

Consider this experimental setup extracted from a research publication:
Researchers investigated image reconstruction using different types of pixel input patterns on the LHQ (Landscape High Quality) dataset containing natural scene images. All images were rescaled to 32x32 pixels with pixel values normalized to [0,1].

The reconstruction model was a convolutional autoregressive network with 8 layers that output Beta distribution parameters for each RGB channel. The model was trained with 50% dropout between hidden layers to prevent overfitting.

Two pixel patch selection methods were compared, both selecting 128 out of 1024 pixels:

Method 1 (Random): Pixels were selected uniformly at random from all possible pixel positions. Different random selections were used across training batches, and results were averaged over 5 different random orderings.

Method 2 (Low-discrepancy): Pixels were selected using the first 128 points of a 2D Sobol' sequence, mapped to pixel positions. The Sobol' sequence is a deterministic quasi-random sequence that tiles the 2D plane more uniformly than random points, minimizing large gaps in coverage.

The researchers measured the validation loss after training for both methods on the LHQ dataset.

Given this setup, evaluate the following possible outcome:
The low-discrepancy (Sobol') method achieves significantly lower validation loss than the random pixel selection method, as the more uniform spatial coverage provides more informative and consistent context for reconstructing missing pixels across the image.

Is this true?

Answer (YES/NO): YES